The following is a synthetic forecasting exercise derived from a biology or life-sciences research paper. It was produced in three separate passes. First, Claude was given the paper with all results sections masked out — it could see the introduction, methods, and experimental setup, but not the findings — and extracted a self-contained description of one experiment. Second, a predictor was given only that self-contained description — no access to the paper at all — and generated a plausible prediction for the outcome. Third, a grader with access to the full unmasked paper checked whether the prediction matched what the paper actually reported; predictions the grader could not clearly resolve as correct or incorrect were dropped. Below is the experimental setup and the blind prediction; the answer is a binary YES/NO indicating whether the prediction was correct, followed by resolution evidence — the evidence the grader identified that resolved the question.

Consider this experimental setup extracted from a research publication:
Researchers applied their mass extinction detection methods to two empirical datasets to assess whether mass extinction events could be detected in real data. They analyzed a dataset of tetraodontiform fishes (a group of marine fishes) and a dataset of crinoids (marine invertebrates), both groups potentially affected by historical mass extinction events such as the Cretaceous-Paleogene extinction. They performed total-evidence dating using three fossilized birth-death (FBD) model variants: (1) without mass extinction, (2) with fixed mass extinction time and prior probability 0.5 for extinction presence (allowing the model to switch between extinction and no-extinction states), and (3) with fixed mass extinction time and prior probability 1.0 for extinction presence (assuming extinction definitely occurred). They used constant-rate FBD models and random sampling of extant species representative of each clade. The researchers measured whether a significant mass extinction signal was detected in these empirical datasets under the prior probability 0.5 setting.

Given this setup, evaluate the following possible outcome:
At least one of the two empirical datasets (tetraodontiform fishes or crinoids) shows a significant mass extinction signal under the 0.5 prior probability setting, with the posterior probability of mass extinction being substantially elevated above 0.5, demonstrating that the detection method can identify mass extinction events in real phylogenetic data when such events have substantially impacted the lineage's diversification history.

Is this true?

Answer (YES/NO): NO